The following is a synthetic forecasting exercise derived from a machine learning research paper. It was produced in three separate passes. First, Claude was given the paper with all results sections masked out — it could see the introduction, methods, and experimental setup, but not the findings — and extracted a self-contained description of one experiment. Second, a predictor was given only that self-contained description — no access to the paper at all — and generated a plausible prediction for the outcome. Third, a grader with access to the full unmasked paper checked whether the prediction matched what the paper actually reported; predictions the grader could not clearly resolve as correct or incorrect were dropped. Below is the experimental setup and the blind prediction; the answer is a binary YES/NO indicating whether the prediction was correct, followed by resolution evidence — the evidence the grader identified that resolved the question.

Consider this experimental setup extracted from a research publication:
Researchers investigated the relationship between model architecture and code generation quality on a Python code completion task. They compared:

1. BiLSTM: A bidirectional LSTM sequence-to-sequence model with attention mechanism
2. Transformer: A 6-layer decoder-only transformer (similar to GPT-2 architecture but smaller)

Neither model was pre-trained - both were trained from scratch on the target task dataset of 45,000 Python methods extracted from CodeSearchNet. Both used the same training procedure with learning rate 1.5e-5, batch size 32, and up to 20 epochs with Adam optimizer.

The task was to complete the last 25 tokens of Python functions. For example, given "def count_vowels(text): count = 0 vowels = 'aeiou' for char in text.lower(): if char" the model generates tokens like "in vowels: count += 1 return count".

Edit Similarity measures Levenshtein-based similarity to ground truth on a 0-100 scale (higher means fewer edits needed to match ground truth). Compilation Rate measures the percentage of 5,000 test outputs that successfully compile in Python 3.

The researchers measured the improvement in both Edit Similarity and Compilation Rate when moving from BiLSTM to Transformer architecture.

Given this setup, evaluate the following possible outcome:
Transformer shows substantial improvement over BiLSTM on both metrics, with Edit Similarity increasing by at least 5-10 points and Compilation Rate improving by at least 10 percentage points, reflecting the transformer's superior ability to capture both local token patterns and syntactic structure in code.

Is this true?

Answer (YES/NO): NO